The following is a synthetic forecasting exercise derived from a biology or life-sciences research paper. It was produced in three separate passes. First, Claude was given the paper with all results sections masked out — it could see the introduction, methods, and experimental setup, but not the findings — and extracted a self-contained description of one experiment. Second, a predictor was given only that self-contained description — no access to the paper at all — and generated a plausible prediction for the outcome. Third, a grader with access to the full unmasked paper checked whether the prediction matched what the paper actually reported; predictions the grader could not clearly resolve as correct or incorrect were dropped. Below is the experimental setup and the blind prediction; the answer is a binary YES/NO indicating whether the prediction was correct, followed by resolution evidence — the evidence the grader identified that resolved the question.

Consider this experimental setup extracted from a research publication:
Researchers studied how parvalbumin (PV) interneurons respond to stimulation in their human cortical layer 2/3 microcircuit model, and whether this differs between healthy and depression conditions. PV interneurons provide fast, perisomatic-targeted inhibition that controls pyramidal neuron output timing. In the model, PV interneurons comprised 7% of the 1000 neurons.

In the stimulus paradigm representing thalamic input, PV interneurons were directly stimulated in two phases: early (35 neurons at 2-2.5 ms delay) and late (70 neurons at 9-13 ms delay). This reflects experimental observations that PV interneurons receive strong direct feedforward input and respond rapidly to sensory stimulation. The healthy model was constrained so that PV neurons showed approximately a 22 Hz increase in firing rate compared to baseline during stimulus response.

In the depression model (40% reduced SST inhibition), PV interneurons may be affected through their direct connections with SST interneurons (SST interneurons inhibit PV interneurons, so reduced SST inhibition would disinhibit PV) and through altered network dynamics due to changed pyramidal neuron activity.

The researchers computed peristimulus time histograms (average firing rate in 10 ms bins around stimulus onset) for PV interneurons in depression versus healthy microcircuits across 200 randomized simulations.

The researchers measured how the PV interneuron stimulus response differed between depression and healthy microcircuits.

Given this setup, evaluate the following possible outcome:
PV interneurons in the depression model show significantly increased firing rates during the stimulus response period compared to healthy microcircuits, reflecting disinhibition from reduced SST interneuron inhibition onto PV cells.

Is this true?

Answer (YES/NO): NO